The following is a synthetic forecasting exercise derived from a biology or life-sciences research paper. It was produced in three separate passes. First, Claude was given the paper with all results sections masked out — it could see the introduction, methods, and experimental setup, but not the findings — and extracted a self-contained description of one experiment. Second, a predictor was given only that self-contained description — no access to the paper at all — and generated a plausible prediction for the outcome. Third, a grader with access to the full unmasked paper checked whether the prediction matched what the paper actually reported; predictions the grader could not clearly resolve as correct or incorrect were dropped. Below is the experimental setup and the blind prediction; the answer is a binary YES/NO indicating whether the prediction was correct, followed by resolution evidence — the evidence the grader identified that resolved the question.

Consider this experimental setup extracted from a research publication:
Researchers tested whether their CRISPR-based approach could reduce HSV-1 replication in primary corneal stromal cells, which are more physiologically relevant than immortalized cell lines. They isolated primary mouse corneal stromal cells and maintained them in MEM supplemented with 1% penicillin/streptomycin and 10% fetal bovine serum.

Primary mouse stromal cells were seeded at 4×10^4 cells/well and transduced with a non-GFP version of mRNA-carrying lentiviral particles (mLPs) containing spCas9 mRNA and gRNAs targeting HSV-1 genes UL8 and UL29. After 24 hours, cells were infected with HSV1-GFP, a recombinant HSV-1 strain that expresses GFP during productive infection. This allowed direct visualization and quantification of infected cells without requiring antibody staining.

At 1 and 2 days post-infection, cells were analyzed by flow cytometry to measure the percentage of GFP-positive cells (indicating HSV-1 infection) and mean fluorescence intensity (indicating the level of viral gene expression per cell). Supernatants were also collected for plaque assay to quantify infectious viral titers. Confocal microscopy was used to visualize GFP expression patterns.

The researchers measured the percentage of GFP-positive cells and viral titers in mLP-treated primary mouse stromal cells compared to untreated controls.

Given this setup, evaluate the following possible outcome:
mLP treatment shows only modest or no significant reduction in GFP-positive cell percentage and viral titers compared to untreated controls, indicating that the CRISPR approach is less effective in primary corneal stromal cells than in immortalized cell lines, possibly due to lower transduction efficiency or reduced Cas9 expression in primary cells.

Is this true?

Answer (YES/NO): NO